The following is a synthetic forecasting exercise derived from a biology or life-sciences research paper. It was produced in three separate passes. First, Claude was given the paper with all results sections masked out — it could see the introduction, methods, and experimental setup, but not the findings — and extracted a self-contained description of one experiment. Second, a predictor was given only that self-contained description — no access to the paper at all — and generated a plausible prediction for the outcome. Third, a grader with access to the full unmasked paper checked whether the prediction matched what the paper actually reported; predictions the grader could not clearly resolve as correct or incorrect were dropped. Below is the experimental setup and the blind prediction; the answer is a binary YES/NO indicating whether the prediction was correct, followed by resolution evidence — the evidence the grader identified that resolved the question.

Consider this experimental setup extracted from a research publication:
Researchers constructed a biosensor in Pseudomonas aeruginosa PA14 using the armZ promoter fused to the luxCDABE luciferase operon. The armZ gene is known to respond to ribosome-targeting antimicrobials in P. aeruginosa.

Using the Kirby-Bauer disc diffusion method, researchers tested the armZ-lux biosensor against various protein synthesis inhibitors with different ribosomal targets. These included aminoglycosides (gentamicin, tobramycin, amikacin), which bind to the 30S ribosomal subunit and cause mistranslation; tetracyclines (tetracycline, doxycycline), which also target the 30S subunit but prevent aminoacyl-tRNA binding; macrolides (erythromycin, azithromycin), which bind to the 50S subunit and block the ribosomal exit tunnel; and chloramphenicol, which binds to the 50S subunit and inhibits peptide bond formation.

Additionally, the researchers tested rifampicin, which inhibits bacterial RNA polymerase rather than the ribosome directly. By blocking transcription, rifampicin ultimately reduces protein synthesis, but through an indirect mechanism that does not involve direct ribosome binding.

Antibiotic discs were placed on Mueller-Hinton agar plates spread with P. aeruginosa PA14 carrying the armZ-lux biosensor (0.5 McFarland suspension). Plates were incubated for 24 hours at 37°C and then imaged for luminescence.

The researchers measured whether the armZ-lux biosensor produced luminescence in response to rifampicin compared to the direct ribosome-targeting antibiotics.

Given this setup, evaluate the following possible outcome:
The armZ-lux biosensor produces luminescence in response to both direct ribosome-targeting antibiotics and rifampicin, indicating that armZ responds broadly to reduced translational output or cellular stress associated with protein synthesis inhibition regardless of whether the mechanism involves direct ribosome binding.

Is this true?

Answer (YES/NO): NO